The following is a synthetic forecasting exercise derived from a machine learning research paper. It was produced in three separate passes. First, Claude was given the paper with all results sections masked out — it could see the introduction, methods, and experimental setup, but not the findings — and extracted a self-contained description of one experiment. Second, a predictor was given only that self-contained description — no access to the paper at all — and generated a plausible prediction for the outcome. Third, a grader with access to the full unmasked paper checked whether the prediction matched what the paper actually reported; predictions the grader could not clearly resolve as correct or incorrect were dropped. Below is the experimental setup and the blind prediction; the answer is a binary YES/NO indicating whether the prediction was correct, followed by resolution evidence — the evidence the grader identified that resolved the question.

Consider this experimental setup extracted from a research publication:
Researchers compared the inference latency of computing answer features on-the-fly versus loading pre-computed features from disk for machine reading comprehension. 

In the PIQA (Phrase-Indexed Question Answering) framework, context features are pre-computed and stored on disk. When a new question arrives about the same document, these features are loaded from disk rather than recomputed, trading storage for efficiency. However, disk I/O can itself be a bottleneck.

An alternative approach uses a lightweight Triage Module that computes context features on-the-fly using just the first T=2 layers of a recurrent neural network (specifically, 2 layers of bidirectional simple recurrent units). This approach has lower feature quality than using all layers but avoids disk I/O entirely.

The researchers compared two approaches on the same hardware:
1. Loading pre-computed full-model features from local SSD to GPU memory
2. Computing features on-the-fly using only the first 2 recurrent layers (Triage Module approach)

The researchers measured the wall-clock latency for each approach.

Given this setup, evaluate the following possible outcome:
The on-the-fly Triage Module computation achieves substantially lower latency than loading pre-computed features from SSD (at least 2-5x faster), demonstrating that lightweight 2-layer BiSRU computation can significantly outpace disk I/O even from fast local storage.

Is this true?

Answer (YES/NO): YES